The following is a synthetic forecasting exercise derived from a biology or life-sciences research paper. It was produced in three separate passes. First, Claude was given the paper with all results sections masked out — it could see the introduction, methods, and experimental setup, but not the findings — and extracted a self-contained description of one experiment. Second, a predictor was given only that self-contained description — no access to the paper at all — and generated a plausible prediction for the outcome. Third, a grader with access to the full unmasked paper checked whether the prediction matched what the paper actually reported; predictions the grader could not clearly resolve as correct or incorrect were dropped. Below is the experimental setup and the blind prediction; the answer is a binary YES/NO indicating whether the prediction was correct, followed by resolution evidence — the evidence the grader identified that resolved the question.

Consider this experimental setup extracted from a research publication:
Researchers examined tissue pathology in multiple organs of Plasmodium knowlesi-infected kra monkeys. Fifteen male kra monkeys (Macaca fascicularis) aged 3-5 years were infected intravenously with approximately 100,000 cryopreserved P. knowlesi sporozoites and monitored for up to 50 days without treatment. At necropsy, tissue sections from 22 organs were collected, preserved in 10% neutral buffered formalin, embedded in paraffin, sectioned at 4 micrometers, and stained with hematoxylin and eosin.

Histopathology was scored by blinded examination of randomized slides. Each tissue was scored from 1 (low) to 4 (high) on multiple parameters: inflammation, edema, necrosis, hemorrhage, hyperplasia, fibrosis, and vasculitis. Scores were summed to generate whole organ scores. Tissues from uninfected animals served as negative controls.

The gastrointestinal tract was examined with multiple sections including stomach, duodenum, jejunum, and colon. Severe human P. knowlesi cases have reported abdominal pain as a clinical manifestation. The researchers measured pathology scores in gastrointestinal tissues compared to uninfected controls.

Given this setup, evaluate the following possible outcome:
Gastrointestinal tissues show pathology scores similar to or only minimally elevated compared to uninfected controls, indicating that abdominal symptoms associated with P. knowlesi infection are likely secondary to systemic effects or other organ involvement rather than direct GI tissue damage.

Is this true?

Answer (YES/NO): YES